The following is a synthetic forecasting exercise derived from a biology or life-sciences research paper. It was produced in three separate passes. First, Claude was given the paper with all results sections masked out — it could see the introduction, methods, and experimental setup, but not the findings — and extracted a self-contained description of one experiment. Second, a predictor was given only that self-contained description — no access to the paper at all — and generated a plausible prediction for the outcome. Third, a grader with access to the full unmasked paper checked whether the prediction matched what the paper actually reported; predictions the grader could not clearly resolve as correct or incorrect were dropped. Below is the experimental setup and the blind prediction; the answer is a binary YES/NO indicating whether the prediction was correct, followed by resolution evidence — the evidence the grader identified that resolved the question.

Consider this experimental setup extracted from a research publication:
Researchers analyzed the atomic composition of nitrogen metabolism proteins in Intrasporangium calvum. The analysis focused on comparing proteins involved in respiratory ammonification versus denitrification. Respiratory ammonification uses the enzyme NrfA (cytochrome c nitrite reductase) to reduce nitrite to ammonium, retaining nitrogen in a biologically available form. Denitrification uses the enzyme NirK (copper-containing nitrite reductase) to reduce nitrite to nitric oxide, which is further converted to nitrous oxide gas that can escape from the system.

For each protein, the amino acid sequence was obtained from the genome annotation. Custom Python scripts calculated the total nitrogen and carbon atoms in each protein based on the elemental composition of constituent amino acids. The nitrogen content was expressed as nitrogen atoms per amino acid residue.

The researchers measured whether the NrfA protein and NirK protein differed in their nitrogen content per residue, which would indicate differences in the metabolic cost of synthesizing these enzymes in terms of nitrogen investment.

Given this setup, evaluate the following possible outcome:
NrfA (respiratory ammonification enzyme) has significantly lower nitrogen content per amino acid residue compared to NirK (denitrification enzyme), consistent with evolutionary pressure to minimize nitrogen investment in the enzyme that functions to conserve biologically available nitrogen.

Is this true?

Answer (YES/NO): NO